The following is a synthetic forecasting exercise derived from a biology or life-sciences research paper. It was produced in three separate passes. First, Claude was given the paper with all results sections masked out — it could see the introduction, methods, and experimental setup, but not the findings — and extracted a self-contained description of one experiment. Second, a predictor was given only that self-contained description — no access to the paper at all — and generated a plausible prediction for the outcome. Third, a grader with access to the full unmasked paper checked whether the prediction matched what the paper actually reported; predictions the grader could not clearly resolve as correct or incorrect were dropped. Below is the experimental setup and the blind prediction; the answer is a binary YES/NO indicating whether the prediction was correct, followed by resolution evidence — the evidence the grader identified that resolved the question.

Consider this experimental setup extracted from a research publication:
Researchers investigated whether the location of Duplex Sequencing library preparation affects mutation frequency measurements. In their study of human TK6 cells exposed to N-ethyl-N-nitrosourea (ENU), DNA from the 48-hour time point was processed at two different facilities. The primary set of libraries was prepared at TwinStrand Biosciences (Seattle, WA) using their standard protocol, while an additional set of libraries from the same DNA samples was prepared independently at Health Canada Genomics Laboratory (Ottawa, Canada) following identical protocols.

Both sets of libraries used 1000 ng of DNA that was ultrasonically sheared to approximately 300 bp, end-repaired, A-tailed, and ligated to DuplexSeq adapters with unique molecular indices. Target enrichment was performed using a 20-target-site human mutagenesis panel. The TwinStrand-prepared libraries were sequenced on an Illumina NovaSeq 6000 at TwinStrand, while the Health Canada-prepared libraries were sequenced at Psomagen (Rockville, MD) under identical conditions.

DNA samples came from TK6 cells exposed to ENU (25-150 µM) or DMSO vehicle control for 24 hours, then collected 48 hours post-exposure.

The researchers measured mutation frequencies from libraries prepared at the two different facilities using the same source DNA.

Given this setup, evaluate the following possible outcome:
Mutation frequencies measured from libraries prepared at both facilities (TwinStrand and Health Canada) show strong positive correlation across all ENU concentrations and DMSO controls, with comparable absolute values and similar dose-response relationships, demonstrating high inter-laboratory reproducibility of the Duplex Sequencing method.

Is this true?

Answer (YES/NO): NO